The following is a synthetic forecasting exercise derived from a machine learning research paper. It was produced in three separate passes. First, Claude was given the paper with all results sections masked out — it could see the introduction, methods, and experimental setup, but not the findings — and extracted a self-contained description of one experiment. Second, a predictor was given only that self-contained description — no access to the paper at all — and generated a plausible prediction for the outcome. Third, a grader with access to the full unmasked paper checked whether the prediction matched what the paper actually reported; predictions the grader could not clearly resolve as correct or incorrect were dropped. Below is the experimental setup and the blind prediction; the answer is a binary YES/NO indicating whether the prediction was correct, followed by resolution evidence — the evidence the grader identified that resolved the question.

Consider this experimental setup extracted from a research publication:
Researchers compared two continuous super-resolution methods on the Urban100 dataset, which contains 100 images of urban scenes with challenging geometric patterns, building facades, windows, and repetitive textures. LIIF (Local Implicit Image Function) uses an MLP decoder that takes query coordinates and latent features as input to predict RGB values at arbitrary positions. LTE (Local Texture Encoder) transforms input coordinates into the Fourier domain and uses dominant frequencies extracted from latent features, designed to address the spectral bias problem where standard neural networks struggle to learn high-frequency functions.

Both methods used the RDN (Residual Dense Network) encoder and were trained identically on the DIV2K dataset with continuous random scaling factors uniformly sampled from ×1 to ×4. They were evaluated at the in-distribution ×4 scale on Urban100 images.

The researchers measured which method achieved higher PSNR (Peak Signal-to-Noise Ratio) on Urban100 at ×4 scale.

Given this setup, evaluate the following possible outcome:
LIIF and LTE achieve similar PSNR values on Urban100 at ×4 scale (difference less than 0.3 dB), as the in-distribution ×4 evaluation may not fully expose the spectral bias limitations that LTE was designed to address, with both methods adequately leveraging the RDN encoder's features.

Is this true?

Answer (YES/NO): YES